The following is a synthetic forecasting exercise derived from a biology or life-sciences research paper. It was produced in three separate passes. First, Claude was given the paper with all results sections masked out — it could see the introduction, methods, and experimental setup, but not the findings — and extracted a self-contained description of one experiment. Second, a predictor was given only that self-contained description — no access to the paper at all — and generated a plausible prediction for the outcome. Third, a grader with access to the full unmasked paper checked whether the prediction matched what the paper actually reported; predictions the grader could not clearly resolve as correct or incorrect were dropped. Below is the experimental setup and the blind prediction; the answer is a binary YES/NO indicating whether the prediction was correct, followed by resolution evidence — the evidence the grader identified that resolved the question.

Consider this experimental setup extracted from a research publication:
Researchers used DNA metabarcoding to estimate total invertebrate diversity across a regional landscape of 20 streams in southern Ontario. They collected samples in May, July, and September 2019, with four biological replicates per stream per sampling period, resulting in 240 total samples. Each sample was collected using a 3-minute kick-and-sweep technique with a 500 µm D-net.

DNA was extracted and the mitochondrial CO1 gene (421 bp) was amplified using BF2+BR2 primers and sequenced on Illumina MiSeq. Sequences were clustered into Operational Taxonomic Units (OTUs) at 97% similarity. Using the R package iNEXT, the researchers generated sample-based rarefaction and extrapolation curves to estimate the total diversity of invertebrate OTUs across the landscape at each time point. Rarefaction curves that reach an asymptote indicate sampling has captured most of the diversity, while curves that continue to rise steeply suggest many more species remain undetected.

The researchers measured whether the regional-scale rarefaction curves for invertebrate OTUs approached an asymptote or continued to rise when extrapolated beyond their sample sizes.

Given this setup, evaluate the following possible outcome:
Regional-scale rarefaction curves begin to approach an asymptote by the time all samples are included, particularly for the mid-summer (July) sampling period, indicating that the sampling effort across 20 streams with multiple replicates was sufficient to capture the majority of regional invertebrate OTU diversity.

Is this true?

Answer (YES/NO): NO